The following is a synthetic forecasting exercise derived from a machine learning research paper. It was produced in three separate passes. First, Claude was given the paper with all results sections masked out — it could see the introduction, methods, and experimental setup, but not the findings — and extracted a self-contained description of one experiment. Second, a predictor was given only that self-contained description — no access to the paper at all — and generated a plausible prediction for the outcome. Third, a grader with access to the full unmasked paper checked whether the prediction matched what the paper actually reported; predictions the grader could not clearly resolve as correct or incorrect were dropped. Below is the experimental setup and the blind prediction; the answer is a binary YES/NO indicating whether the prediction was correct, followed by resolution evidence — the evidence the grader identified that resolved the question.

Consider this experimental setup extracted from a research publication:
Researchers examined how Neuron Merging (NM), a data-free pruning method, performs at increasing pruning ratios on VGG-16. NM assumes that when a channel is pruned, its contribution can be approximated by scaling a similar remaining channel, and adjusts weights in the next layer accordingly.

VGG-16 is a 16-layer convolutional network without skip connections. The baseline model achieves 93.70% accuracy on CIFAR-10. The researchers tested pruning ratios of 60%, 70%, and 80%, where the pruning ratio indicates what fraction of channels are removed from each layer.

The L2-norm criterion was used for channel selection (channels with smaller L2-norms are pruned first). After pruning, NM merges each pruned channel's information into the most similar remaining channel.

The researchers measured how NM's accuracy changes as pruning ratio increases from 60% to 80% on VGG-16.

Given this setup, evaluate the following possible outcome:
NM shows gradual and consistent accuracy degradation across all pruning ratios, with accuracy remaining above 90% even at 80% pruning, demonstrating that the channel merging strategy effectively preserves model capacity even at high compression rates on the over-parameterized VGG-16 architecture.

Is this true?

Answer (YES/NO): NO